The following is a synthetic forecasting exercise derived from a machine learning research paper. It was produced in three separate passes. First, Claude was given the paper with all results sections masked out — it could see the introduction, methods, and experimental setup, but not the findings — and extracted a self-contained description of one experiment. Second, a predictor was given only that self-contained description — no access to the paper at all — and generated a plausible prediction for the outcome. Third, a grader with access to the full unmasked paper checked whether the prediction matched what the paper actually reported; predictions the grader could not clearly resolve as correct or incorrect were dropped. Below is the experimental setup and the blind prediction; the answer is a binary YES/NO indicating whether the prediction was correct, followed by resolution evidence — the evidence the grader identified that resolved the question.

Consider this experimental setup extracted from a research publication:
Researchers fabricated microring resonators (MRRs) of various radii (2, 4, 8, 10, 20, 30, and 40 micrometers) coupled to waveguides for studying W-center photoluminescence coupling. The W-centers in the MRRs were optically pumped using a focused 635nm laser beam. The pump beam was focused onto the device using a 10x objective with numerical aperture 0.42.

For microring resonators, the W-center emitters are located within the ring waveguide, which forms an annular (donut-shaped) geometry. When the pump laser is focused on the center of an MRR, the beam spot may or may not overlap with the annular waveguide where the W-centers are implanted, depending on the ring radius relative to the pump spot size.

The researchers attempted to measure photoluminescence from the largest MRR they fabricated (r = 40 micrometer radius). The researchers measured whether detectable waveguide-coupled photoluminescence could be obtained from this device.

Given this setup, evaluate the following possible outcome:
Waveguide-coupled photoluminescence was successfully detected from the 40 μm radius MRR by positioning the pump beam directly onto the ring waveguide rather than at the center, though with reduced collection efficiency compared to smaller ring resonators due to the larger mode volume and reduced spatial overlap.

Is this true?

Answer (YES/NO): NO